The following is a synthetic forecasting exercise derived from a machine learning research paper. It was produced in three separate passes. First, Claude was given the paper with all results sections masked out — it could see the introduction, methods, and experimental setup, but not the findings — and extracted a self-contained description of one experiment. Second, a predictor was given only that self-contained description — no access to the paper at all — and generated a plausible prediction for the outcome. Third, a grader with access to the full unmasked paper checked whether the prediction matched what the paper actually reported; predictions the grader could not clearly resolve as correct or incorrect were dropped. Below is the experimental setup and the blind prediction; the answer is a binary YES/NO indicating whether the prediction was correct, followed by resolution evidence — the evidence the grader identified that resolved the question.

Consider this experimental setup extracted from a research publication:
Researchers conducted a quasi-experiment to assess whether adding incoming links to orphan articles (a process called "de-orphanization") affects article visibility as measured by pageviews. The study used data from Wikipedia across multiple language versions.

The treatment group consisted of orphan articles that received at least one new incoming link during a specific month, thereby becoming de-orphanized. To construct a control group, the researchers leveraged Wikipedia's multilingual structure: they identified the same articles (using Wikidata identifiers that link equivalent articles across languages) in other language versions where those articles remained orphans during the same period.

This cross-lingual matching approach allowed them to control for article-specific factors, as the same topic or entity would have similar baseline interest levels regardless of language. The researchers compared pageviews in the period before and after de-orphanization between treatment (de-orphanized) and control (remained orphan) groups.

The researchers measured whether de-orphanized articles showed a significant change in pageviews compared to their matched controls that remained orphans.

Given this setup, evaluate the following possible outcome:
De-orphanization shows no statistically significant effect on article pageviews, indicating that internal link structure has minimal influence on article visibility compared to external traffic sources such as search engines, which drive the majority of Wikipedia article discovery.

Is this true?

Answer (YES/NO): NO